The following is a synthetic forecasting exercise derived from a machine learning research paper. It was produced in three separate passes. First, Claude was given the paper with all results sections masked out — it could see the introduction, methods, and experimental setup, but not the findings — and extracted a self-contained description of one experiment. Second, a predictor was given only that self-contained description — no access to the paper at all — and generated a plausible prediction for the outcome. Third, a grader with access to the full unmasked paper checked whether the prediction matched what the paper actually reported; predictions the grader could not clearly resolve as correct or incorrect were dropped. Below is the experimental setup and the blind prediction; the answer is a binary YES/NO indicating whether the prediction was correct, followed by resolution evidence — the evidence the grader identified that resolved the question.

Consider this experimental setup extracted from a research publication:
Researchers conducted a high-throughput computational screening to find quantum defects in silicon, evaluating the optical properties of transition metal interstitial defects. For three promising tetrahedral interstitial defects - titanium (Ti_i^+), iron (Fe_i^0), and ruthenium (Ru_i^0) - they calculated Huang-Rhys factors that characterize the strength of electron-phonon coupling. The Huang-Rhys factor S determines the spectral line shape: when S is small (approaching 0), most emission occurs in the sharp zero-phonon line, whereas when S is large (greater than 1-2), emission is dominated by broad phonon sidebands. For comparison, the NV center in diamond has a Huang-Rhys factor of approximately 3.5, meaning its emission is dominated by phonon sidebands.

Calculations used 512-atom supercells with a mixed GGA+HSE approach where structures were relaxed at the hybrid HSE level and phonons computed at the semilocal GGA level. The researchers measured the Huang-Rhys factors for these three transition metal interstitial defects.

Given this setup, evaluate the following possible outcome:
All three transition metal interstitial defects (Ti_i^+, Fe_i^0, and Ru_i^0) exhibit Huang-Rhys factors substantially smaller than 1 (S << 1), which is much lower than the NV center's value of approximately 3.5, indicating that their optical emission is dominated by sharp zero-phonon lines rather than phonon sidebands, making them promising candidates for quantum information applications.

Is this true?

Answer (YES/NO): YES